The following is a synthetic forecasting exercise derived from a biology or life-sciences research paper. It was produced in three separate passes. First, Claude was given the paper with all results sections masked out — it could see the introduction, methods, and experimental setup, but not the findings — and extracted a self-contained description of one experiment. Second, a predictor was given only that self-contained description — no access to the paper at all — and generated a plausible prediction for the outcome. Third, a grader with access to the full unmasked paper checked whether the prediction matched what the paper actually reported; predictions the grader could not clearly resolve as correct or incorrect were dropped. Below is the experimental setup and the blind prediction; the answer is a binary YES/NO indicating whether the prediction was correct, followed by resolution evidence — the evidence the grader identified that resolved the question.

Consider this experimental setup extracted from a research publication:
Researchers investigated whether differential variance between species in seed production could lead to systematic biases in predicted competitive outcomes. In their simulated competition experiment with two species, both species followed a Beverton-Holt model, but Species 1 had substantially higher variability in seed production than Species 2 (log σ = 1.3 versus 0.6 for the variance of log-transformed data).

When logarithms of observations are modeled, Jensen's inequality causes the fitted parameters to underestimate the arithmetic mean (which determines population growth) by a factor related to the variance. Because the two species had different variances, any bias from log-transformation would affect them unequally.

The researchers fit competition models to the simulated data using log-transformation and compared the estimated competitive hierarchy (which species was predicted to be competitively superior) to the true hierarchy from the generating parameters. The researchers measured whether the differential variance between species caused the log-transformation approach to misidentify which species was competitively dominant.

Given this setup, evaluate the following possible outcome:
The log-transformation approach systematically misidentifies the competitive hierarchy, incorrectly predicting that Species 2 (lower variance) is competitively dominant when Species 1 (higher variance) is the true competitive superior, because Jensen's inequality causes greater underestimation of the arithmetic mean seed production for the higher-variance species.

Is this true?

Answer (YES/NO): YES